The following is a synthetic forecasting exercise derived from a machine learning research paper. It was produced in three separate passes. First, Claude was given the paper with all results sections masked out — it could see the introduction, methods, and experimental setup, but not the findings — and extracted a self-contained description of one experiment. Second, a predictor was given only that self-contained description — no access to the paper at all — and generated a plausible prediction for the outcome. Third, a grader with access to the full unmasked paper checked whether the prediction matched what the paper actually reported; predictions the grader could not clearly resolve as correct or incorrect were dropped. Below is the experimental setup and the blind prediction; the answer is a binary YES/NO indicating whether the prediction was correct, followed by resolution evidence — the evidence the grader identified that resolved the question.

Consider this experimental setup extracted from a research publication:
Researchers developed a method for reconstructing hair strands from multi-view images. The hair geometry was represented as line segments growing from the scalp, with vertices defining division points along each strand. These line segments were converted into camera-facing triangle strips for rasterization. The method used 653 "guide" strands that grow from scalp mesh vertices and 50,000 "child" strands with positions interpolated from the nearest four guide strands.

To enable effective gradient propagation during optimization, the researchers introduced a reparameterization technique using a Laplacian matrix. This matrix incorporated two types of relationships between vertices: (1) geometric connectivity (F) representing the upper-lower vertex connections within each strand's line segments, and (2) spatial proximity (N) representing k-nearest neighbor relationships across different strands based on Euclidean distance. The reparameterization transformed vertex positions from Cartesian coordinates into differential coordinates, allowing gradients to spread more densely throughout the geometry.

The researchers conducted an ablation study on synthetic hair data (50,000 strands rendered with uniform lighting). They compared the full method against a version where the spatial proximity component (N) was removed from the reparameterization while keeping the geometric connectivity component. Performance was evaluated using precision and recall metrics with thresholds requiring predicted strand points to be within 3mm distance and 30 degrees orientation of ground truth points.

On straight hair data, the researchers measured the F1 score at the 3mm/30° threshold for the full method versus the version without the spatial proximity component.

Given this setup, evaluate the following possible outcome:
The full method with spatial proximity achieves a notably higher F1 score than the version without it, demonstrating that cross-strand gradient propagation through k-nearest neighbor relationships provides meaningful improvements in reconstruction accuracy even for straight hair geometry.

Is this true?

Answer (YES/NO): NO